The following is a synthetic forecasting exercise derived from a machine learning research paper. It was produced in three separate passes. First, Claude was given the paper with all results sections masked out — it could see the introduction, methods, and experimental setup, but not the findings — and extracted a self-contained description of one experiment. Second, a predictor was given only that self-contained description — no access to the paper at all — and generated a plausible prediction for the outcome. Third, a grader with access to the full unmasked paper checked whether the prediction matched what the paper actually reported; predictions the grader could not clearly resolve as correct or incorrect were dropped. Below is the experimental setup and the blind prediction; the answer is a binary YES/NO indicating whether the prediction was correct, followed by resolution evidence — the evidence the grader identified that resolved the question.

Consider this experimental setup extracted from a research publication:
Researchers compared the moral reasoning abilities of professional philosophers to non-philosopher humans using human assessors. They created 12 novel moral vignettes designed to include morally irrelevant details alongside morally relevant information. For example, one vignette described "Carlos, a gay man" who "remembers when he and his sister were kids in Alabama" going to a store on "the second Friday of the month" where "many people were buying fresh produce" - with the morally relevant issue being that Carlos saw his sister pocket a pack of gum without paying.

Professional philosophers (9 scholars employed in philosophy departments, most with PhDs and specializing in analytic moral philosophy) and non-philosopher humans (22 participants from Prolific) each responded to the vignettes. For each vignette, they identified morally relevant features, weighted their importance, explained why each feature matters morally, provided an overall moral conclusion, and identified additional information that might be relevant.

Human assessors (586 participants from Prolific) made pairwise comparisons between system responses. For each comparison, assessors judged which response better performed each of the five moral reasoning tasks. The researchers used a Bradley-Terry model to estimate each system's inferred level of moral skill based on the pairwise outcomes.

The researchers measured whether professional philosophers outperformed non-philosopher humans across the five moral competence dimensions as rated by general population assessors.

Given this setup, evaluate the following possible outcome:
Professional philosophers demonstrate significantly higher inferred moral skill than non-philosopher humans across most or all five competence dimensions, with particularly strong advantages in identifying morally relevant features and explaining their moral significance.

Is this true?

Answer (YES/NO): NO